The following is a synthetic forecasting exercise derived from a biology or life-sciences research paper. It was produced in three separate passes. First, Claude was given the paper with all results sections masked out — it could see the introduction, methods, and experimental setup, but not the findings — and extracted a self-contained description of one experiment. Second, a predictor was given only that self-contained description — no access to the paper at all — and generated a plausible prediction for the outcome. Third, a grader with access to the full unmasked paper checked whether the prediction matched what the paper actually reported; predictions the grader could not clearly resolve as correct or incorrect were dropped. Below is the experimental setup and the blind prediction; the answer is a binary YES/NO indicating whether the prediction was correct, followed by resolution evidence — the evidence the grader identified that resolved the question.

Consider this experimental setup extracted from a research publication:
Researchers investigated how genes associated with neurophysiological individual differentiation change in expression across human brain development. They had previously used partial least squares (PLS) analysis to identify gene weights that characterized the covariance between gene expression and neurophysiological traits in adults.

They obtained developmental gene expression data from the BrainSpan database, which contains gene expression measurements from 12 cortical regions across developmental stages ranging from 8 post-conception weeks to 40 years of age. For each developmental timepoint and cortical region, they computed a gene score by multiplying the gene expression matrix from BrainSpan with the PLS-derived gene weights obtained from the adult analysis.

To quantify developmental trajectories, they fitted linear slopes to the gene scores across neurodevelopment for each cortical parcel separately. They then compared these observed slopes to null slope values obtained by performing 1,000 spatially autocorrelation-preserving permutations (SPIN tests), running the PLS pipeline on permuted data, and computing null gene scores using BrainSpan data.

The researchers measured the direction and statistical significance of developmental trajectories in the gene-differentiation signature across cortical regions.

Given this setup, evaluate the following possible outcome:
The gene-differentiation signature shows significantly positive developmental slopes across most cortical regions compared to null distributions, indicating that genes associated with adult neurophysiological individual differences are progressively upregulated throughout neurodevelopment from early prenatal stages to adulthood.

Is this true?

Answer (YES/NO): YES